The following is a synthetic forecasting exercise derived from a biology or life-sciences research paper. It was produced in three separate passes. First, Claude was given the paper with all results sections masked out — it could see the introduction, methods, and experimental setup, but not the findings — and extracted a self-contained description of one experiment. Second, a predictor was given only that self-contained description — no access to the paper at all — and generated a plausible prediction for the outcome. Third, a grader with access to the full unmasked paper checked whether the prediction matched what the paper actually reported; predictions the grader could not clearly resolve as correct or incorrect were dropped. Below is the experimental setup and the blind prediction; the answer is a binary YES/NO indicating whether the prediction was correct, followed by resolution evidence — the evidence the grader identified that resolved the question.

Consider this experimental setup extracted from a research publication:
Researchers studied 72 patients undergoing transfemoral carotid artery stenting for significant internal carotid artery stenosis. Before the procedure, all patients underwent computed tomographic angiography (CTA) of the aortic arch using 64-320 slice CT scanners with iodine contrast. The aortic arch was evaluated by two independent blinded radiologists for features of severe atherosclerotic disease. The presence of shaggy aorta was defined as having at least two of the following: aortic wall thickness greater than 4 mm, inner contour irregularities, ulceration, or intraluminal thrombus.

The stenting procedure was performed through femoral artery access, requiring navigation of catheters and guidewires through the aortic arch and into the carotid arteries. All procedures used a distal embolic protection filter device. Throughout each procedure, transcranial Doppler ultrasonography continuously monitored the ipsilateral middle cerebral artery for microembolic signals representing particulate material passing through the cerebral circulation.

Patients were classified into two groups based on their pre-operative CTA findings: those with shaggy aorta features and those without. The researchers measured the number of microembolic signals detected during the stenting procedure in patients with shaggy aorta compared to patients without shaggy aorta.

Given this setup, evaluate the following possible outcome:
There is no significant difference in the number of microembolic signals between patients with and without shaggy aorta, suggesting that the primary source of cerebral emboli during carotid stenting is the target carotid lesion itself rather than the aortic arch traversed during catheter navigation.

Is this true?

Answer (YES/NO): NO